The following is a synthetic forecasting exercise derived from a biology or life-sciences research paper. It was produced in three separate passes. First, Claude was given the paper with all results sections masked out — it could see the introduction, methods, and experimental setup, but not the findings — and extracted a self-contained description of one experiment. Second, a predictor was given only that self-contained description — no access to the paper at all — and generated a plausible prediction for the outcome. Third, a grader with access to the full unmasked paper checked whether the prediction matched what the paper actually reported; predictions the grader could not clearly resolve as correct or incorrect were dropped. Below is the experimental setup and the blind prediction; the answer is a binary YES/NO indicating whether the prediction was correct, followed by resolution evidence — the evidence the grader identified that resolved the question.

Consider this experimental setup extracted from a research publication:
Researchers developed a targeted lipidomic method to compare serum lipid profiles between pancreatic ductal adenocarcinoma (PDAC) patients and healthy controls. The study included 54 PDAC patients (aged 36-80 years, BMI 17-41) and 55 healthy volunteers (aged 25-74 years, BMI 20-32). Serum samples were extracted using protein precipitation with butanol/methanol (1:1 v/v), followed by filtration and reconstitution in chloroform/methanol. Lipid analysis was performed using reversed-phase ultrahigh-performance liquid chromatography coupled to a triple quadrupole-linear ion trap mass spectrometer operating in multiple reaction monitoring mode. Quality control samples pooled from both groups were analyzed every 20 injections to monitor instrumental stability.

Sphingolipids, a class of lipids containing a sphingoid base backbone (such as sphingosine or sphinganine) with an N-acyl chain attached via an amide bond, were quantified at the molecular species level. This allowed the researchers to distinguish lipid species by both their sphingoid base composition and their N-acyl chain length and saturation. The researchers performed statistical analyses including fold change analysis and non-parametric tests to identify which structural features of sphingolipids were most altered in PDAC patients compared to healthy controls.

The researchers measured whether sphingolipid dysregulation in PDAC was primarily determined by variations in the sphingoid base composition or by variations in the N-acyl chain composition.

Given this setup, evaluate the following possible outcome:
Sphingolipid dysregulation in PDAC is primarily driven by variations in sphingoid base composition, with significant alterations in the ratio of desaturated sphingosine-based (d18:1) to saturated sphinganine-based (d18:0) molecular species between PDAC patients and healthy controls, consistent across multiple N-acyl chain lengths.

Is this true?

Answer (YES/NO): NO